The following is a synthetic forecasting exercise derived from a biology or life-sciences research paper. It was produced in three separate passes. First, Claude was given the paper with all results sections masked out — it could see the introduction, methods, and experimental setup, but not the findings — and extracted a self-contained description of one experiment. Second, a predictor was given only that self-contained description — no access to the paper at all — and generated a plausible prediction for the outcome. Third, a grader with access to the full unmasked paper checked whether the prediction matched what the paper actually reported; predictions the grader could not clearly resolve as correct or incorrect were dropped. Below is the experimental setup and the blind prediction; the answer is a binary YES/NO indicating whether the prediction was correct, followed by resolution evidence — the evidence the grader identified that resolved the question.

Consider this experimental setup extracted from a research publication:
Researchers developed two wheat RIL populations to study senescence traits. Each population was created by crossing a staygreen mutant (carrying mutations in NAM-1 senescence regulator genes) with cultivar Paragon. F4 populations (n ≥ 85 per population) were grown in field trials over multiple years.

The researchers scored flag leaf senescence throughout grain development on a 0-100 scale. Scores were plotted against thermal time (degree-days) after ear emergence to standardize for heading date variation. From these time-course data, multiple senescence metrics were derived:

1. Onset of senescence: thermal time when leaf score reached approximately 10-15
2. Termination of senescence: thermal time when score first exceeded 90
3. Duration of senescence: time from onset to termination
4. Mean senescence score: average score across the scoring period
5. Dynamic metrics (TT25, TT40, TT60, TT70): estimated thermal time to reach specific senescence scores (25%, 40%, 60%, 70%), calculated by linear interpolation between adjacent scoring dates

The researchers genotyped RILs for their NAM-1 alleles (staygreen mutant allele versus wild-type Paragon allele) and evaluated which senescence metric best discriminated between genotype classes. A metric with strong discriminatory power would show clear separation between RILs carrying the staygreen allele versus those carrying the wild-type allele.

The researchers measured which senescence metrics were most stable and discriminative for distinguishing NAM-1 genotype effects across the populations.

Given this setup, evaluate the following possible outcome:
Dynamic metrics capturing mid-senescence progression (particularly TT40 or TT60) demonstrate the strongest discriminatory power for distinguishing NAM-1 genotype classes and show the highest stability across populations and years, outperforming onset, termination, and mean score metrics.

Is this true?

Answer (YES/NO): NO